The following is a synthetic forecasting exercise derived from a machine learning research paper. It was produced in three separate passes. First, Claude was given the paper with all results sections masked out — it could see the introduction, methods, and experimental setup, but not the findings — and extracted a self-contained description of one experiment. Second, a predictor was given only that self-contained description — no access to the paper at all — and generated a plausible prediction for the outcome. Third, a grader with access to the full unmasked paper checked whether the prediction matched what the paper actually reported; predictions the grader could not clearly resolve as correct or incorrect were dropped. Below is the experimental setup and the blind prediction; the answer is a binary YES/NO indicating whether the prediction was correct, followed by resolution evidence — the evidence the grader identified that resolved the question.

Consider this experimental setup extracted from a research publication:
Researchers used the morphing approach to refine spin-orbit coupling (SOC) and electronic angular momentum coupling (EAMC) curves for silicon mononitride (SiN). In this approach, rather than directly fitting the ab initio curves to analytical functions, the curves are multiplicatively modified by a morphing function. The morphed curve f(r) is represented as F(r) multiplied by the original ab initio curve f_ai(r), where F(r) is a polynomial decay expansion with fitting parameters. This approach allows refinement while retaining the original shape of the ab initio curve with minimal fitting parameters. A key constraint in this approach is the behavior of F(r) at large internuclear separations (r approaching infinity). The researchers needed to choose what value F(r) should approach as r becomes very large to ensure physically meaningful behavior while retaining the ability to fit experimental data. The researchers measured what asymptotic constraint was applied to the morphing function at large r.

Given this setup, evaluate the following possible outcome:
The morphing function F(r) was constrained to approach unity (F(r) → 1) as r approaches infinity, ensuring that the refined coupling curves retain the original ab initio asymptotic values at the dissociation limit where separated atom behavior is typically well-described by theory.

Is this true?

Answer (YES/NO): YES